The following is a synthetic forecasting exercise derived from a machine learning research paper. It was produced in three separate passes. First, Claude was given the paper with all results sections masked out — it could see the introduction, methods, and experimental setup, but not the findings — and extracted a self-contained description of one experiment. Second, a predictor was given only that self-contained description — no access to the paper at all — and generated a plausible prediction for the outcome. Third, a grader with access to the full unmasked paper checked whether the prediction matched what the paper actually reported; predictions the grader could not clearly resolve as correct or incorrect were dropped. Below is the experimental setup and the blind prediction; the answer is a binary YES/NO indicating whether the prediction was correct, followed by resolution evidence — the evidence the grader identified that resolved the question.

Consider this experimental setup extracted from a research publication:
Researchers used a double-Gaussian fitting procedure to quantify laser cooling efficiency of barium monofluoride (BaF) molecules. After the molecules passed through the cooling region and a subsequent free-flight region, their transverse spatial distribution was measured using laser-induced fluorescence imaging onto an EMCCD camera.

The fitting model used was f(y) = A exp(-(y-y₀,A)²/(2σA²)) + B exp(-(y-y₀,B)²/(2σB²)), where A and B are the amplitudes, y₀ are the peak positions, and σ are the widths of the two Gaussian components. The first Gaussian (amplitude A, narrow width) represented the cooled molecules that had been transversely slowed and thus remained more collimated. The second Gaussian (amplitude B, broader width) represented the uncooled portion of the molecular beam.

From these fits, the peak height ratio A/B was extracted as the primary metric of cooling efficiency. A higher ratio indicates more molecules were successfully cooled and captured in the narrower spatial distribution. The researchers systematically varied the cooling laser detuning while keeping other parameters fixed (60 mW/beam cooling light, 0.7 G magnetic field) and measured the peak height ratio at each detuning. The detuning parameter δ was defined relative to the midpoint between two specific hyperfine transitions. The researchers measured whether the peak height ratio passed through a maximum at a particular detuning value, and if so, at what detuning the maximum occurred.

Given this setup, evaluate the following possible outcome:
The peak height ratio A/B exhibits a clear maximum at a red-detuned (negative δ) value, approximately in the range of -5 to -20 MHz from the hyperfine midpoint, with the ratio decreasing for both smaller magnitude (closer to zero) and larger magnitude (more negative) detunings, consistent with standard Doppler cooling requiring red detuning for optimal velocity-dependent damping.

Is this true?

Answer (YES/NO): NO